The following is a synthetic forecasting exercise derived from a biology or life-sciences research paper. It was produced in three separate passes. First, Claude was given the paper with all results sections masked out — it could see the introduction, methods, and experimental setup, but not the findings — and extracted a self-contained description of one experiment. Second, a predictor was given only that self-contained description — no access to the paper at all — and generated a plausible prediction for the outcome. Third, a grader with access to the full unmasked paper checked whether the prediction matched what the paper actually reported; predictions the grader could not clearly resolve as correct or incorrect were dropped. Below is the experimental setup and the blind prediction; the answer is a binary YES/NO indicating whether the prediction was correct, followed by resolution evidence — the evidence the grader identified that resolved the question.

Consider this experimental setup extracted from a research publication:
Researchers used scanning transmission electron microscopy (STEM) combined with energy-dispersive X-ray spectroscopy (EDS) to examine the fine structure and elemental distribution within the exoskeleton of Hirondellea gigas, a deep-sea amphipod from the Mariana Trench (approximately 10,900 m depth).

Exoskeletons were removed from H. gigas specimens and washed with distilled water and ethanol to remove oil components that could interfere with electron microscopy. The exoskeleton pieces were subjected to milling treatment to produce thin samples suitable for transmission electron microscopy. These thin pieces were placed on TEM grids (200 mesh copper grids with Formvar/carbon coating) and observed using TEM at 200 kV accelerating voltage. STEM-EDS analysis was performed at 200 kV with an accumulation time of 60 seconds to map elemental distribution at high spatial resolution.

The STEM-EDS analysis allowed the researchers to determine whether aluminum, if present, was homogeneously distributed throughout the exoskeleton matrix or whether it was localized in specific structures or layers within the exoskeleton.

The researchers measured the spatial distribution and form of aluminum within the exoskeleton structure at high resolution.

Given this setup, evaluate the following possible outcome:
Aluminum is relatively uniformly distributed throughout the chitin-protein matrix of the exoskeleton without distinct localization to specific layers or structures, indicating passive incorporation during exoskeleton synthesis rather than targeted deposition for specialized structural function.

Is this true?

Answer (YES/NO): NO